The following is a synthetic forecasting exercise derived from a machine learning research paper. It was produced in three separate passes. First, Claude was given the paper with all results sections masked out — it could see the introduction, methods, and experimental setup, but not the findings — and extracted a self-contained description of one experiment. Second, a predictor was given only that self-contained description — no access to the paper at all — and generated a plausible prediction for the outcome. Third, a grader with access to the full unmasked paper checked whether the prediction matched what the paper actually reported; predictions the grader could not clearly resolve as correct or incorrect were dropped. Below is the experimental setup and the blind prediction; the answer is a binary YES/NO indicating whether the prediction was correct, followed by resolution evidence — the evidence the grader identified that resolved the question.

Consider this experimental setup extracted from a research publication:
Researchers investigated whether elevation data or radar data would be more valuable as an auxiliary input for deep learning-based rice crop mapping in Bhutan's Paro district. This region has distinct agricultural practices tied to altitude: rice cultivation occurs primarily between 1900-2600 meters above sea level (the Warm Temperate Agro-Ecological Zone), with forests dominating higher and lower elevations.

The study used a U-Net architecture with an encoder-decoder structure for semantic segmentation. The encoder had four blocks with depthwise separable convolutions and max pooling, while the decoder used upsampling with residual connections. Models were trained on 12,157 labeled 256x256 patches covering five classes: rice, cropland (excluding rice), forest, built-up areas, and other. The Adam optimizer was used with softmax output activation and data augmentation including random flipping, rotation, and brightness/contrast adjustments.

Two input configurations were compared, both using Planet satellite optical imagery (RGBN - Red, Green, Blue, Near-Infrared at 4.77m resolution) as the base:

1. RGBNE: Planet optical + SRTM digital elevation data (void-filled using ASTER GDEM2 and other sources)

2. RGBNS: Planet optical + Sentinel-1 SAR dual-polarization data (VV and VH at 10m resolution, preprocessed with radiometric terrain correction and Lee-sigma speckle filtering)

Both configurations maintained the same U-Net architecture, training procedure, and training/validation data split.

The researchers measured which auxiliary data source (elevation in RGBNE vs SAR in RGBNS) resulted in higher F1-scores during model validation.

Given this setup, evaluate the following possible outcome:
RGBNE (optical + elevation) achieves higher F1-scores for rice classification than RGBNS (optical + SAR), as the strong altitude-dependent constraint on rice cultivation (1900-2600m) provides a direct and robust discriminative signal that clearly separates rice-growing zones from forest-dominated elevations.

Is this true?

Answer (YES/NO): YES